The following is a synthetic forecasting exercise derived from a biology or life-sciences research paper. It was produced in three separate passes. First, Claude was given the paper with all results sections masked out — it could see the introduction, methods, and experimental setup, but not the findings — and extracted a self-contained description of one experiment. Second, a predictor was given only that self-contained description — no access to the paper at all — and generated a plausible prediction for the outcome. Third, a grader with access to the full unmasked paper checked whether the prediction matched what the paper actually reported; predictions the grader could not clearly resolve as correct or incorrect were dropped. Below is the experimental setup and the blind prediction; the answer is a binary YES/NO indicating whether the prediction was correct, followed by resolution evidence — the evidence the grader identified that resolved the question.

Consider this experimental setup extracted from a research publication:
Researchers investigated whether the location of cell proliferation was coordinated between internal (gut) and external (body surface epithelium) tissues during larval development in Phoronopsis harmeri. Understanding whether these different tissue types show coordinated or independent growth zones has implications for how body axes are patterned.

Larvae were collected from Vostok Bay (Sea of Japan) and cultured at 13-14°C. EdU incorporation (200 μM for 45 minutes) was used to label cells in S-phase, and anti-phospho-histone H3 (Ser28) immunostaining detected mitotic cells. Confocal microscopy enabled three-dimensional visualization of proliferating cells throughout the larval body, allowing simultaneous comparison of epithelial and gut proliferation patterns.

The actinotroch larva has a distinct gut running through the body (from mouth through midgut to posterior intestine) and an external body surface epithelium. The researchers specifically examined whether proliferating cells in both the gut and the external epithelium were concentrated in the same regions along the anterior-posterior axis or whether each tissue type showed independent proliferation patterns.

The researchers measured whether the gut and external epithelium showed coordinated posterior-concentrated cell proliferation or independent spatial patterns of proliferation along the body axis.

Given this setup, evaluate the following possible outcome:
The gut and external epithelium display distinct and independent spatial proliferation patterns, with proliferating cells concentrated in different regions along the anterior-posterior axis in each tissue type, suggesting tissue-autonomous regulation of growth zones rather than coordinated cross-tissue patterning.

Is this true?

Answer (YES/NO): NO